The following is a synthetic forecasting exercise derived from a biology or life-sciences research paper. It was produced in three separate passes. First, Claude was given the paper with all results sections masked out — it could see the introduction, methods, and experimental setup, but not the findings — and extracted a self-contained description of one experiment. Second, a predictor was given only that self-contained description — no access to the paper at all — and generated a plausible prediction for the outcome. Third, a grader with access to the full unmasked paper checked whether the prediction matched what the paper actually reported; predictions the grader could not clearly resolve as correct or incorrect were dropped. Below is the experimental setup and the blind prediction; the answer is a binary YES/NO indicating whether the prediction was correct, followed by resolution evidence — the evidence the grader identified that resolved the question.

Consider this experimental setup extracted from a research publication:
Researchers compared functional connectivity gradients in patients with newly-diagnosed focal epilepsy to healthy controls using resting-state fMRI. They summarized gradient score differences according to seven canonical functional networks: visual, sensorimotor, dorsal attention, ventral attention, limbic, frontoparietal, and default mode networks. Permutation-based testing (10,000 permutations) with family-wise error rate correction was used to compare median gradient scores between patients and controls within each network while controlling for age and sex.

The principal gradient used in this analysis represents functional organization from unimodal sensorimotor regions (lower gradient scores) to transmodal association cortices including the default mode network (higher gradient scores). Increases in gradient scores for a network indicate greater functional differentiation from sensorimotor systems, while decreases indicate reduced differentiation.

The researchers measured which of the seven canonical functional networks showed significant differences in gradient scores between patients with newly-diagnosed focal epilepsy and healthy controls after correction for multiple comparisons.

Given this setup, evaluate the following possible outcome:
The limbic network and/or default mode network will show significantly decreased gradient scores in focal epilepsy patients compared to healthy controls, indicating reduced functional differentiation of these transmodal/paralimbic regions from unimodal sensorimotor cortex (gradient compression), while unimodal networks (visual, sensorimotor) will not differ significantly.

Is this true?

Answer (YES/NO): NO